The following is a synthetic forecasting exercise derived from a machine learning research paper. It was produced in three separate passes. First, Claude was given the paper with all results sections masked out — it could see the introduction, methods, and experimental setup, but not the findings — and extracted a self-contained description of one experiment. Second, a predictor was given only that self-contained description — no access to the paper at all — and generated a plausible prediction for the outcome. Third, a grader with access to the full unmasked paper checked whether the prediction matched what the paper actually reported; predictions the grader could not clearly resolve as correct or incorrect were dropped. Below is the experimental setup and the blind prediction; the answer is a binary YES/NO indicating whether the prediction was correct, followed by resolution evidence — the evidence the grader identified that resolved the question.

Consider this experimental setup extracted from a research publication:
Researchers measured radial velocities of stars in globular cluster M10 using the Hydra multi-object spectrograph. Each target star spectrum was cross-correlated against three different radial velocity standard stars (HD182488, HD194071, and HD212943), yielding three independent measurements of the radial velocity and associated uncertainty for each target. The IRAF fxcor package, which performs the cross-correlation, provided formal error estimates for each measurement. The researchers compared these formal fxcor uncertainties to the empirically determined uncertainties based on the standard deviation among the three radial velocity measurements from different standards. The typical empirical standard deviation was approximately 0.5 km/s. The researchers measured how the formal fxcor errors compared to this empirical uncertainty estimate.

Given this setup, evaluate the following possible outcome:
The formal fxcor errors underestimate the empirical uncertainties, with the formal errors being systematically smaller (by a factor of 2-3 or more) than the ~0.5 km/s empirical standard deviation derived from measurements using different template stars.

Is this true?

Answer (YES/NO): NO